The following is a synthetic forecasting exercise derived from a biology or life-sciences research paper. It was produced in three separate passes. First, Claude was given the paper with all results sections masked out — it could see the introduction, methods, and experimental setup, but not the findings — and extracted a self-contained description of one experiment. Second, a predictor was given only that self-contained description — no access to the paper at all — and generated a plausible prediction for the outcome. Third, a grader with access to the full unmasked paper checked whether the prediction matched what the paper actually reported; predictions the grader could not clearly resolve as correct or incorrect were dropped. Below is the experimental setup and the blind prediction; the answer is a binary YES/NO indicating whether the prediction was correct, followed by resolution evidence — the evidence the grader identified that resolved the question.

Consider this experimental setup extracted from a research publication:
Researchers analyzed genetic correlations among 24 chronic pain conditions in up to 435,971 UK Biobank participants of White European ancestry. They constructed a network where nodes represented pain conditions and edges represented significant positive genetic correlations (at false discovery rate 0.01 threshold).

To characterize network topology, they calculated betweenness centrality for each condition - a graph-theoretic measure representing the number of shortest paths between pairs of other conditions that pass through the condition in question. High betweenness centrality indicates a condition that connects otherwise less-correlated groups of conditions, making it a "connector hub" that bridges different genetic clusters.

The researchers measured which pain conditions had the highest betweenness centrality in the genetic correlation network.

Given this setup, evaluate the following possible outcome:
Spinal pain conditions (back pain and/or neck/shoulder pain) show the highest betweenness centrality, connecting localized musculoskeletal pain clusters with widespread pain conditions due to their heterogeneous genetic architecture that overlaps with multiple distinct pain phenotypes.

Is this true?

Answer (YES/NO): YES